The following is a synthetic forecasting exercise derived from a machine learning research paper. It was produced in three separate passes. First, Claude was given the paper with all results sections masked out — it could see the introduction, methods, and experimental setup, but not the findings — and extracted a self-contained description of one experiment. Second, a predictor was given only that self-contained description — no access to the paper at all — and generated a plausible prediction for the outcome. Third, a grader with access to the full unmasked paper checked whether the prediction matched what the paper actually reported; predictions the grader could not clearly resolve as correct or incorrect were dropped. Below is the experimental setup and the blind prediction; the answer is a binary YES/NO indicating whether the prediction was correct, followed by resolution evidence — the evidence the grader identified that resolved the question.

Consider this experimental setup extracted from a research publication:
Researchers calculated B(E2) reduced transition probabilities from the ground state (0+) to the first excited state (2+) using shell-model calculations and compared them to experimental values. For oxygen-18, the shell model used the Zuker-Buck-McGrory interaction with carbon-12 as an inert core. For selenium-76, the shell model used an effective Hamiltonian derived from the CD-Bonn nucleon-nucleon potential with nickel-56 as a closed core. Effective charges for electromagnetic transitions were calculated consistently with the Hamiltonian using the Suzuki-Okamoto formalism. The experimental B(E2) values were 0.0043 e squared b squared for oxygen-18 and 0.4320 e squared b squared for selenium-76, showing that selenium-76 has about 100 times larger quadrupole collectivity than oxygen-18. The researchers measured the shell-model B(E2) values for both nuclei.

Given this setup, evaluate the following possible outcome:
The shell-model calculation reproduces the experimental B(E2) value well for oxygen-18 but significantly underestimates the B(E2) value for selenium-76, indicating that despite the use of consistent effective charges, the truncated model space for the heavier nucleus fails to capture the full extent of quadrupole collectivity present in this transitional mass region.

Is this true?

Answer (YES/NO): NO